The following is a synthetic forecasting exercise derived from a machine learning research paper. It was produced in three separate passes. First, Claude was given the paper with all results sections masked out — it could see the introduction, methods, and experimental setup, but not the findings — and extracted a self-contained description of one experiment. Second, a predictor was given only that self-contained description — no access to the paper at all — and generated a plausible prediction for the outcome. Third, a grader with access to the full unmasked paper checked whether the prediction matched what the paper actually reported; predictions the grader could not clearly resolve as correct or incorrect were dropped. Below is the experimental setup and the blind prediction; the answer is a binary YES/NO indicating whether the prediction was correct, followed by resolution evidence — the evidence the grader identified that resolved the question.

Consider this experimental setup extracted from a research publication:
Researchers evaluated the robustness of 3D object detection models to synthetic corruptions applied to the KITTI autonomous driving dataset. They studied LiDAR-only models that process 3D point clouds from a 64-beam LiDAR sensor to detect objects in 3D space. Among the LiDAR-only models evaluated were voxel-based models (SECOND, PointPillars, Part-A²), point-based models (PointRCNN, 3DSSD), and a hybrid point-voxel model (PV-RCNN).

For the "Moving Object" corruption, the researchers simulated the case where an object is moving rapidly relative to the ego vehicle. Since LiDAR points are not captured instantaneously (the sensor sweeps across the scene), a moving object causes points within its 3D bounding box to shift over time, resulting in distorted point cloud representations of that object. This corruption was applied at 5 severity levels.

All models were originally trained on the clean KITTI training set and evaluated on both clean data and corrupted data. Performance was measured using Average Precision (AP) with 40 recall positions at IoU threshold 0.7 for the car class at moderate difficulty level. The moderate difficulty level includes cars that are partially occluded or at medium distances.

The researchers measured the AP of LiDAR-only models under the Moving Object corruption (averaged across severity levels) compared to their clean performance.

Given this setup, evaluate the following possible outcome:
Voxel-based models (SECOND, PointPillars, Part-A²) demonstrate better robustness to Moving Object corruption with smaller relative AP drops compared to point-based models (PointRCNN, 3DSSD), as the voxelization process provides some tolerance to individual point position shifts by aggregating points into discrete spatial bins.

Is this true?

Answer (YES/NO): NO